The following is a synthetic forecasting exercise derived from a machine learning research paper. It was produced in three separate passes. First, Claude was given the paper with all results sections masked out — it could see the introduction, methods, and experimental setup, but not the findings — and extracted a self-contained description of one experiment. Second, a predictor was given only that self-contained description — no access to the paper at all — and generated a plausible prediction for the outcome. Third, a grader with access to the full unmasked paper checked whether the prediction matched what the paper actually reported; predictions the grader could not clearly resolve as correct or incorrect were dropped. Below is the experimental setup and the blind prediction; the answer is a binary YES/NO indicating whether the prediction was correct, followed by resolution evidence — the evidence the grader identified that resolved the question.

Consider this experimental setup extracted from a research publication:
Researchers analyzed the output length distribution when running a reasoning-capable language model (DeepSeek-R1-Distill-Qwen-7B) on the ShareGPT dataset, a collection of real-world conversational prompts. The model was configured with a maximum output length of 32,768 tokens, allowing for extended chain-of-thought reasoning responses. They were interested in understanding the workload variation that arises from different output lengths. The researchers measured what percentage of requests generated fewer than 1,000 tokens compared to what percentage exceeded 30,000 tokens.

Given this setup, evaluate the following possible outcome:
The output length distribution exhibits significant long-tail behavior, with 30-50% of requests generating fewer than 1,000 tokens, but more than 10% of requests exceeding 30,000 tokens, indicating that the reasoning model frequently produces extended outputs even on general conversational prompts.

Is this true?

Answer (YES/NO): NO